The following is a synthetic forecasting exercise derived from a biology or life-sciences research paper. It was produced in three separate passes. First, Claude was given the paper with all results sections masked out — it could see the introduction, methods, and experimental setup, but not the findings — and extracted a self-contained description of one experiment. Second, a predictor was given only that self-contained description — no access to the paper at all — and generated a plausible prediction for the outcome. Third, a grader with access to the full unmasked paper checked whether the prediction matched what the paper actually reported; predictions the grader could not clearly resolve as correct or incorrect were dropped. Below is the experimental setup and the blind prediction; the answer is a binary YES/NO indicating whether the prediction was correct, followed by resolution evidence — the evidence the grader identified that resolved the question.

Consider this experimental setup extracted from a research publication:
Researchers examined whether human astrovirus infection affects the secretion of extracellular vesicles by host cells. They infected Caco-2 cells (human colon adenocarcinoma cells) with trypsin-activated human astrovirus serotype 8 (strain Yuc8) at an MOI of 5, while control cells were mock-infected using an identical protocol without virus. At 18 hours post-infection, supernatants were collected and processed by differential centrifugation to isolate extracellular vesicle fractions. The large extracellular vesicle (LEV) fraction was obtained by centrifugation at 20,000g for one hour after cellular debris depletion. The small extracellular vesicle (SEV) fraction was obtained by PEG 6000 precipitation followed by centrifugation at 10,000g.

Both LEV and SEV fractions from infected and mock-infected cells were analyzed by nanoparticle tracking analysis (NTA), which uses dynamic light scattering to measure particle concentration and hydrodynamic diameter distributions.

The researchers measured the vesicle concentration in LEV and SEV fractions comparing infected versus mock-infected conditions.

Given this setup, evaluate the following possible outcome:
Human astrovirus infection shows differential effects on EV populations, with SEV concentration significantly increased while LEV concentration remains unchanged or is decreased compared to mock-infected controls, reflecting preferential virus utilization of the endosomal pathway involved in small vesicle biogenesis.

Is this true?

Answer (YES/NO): NO